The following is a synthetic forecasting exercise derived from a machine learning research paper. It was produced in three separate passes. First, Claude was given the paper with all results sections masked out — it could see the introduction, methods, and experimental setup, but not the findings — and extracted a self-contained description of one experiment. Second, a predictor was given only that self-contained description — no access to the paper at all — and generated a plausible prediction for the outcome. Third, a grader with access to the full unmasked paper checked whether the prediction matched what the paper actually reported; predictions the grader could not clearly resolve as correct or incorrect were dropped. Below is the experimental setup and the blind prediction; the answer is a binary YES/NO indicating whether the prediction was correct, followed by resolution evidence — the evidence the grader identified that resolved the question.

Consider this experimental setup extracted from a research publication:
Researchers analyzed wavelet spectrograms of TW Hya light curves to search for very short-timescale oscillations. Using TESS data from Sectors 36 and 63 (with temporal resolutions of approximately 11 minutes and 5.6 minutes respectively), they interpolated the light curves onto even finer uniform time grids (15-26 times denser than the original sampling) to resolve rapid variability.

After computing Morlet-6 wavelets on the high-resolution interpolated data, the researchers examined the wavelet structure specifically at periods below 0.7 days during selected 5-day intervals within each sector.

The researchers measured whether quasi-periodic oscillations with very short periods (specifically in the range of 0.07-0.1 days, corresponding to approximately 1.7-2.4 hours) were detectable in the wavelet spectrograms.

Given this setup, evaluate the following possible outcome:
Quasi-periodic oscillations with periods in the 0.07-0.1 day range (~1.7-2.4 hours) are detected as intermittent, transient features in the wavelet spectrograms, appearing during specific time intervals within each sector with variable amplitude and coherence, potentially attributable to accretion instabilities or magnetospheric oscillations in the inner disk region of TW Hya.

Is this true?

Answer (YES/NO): YES